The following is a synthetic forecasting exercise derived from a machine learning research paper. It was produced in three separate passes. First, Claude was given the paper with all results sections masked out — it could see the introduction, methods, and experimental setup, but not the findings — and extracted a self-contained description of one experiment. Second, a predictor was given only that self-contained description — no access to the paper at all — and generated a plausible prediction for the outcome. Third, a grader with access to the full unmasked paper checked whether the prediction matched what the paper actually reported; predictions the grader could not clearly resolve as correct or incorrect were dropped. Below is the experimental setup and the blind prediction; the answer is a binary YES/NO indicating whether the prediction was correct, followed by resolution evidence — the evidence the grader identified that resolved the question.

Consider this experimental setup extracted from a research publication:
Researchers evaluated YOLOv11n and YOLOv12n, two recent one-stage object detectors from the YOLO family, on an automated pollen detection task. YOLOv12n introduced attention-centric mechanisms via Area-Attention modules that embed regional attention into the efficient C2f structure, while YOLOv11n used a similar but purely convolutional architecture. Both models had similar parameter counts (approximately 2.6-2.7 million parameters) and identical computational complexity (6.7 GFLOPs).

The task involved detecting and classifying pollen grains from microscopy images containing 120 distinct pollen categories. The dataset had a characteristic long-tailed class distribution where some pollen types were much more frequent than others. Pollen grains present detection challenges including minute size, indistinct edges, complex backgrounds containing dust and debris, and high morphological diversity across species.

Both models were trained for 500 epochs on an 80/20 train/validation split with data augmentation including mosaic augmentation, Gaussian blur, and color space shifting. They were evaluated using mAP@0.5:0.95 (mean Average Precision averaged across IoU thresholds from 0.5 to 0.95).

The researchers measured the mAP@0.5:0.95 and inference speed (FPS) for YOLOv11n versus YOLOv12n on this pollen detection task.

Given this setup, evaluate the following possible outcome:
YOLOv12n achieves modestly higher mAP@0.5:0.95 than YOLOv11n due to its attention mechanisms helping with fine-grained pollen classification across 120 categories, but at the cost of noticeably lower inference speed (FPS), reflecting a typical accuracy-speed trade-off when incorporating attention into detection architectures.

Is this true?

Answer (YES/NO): YES